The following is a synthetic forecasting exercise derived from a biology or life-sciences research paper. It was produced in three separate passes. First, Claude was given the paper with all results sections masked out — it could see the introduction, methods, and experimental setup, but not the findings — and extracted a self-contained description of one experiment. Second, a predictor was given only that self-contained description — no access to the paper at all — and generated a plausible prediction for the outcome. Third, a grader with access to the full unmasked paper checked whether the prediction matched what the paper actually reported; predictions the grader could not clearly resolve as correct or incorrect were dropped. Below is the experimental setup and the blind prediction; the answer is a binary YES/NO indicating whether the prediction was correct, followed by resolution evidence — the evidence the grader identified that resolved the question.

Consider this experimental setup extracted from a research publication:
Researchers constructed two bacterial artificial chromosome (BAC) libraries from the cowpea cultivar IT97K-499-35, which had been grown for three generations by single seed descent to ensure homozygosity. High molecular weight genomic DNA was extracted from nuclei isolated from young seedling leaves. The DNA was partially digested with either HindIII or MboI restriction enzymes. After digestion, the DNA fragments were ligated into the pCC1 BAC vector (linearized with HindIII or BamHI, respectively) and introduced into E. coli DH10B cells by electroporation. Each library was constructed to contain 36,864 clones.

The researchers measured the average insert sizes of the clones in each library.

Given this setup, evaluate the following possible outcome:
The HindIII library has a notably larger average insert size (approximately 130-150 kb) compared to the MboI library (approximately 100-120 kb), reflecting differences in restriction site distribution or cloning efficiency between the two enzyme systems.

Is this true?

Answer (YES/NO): NO